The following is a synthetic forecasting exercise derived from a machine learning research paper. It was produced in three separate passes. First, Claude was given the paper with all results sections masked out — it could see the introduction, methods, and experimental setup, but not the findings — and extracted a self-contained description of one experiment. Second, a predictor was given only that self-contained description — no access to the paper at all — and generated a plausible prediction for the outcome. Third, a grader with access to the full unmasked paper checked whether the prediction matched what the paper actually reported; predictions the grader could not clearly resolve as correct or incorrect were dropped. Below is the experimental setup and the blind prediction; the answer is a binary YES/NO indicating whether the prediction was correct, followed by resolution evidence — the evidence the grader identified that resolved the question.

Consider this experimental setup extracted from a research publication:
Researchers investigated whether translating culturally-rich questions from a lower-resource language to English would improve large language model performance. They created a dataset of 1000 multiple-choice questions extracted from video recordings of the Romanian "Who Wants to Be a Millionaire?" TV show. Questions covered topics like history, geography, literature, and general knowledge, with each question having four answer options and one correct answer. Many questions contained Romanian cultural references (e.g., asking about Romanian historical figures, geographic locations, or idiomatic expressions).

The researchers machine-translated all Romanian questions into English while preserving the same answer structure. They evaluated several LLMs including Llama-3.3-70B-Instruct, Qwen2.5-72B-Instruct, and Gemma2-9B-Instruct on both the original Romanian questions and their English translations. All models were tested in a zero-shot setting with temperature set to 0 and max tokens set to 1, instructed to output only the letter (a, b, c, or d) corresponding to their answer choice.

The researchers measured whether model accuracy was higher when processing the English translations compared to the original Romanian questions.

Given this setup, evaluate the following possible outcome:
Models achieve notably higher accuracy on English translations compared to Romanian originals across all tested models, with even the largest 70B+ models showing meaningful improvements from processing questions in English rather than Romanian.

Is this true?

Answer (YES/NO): NO